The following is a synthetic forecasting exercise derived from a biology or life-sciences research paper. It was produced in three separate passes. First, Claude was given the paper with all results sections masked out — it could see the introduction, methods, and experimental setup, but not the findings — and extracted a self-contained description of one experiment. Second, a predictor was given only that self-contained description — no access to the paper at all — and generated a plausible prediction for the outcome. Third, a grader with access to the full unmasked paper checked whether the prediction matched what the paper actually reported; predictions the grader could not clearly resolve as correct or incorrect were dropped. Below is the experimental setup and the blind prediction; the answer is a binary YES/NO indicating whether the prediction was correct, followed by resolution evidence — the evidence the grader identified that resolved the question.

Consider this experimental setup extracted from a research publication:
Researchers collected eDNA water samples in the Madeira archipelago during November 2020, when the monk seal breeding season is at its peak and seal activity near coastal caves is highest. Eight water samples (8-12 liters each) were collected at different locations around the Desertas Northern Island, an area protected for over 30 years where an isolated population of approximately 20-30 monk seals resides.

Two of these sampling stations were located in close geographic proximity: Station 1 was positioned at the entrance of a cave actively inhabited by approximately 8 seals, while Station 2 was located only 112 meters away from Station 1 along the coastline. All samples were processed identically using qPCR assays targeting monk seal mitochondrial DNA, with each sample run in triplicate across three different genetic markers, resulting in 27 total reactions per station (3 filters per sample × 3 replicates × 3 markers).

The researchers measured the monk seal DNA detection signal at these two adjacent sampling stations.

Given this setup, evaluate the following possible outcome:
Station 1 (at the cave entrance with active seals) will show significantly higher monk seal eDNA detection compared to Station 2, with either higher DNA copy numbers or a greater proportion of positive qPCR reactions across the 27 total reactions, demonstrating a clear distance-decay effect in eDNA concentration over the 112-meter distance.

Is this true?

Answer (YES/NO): NO